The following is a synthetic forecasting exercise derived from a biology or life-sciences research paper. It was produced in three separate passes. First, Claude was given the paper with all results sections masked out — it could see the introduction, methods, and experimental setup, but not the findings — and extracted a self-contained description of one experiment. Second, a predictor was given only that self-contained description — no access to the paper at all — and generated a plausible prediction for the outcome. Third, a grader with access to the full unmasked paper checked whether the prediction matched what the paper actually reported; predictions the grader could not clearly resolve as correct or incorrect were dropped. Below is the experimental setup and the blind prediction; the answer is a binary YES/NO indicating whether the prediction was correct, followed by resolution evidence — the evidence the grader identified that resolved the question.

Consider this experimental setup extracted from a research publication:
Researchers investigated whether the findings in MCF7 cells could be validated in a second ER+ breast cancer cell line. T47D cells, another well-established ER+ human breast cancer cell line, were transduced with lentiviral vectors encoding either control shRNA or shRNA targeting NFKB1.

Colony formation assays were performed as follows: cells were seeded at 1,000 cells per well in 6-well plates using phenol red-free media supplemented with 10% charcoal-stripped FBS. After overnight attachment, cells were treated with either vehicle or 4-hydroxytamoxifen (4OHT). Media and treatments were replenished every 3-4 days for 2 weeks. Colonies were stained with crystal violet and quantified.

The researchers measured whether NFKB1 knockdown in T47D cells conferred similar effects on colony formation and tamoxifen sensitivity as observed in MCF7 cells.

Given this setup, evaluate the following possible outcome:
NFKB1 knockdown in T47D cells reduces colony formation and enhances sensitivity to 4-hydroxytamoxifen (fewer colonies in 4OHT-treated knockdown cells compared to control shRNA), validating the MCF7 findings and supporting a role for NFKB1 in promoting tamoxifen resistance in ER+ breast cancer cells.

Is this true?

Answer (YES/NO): NO